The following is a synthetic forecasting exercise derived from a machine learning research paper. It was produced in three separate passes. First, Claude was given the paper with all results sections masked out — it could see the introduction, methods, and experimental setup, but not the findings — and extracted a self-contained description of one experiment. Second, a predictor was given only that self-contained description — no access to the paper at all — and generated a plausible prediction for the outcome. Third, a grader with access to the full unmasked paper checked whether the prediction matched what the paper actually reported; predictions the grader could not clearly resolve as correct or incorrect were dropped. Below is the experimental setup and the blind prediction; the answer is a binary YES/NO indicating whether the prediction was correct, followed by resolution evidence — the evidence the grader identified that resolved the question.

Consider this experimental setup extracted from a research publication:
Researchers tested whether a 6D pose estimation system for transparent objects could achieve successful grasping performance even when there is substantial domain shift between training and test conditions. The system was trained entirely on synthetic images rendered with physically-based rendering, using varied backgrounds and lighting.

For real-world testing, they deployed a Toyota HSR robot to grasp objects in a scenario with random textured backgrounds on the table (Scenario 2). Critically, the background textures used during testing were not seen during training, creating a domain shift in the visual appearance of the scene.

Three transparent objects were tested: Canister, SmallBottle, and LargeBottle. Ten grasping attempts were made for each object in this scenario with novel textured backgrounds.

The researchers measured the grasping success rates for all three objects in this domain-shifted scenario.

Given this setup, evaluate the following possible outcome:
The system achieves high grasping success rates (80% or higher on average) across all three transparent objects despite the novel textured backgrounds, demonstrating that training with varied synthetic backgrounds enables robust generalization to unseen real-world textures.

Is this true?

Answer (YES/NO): YES